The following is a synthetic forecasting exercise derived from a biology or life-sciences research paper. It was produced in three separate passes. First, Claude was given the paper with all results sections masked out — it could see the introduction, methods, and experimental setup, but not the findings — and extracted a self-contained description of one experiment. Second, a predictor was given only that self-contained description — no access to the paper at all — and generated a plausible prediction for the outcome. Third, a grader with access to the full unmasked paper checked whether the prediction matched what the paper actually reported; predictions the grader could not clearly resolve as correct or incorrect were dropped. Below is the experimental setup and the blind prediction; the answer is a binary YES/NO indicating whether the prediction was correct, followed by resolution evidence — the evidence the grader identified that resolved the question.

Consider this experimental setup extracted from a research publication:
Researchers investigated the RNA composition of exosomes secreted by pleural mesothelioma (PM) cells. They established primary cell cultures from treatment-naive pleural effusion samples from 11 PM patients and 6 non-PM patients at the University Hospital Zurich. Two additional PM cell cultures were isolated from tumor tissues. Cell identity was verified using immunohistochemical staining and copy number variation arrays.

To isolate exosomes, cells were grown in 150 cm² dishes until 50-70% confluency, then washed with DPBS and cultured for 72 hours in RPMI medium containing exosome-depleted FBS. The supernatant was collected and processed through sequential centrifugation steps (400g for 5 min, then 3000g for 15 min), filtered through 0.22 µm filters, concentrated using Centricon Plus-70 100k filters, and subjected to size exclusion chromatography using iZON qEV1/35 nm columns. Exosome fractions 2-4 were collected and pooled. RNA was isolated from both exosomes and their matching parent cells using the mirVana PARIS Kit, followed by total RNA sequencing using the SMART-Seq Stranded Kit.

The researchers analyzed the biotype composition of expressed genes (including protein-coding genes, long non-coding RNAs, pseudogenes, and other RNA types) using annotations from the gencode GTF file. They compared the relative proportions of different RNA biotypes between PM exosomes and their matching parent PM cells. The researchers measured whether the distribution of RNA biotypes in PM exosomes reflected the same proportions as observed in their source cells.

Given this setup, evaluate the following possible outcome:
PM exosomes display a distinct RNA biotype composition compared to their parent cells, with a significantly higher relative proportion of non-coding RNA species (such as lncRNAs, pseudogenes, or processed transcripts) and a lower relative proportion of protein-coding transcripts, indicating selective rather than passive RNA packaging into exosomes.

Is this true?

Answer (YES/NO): YES